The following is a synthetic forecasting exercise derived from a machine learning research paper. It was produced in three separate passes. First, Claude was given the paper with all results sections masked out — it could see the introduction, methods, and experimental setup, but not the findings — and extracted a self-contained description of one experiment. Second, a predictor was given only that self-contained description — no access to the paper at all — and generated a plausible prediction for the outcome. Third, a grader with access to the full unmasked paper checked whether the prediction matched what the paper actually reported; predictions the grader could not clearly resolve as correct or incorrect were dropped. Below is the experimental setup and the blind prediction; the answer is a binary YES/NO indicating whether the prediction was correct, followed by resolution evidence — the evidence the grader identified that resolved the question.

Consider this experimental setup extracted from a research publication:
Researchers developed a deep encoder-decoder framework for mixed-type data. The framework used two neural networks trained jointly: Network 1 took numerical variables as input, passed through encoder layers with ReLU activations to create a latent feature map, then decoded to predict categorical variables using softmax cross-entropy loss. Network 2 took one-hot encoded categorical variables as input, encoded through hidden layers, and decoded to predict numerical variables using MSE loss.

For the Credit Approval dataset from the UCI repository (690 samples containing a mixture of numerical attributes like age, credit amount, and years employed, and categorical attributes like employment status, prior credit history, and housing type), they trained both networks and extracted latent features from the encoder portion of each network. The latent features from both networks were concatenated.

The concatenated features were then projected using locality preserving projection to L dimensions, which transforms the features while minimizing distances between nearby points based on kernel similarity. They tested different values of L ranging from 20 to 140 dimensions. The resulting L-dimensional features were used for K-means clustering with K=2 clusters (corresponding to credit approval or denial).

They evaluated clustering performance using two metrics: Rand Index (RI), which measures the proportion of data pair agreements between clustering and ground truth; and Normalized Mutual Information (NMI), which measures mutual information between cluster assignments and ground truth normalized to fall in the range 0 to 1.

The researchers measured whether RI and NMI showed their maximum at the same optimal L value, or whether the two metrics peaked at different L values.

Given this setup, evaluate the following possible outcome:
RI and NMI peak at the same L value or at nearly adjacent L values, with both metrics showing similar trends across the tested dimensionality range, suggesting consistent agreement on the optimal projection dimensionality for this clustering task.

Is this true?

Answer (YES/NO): YES